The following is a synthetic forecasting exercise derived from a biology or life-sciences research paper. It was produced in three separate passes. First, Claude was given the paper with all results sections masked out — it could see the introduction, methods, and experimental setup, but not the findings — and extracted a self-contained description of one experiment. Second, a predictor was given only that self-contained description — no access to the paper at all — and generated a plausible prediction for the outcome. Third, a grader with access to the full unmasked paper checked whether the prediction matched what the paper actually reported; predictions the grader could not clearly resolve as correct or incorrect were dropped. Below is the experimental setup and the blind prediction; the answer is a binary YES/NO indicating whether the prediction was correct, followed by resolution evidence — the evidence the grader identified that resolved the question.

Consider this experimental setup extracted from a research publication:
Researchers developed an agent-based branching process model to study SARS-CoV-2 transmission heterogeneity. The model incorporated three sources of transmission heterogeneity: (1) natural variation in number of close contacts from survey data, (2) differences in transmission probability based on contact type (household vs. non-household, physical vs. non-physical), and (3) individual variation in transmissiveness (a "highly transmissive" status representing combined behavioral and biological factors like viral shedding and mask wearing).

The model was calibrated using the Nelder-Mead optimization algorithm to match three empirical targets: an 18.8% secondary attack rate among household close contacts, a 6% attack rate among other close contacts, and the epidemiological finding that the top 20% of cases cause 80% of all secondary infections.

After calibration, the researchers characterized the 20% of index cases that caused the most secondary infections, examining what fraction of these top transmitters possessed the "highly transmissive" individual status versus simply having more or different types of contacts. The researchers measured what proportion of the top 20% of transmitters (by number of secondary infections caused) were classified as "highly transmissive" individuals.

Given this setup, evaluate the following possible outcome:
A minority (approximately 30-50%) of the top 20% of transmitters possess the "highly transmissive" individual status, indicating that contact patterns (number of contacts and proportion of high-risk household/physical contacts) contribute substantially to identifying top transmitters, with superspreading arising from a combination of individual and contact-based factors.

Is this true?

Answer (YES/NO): NO